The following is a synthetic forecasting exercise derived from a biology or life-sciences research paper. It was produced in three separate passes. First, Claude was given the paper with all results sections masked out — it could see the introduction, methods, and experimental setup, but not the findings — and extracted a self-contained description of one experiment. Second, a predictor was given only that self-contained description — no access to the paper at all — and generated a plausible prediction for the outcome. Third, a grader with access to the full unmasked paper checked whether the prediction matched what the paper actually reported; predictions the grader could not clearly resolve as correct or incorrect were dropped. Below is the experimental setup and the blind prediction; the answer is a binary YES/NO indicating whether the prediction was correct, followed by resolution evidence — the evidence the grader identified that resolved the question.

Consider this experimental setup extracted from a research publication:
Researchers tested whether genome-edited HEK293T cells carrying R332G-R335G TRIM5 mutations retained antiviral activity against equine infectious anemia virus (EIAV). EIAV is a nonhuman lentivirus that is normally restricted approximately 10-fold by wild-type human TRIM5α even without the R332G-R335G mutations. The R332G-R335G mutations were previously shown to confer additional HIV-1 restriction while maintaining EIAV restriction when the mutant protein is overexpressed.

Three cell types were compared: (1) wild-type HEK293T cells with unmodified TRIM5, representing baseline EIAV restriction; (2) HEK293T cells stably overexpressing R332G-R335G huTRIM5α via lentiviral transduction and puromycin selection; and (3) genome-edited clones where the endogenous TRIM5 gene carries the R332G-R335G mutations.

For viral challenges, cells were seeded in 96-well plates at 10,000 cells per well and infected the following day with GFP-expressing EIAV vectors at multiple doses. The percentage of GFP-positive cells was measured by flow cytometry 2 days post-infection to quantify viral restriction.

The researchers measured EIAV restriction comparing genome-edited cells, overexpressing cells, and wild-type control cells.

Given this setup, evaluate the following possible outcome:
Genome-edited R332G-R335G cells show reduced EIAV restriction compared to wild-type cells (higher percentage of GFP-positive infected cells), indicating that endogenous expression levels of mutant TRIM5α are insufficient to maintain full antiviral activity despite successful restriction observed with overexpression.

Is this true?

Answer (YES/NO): NO